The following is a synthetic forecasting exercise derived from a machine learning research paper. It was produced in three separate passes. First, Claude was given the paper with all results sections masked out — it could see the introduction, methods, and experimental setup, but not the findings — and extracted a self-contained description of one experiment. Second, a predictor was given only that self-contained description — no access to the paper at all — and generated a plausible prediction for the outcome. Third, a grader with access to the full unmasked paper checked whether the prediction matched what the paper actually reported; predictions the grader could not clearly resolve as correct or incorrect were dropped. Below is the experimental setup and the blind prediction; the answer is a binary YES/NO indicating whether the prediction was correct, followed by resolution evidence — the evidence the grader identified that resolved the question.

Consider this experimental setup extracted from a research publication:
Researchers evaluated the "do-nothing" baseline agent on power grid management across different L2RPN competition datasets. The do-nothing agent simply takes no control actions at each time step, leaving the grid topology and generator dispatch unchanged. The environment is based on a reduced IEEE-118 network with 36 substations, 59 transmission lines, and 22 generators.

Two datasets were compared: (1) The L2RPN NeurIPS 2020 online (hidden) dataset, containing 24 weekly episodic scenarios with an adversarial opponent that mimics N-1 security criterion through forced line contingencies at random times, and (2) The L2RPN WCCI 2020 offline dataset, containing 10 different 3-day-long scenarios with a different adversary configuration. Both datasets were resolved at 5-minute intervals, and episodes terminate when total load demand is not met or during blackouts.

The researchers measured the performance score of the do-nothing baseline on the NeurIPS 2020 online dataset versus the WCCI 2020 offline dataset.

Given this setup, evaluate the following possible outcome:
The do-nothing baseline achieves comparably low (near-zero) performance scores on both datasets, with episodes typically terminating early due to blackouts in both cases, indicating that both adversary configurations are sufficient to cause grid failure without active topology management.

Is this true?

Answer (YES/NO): NO